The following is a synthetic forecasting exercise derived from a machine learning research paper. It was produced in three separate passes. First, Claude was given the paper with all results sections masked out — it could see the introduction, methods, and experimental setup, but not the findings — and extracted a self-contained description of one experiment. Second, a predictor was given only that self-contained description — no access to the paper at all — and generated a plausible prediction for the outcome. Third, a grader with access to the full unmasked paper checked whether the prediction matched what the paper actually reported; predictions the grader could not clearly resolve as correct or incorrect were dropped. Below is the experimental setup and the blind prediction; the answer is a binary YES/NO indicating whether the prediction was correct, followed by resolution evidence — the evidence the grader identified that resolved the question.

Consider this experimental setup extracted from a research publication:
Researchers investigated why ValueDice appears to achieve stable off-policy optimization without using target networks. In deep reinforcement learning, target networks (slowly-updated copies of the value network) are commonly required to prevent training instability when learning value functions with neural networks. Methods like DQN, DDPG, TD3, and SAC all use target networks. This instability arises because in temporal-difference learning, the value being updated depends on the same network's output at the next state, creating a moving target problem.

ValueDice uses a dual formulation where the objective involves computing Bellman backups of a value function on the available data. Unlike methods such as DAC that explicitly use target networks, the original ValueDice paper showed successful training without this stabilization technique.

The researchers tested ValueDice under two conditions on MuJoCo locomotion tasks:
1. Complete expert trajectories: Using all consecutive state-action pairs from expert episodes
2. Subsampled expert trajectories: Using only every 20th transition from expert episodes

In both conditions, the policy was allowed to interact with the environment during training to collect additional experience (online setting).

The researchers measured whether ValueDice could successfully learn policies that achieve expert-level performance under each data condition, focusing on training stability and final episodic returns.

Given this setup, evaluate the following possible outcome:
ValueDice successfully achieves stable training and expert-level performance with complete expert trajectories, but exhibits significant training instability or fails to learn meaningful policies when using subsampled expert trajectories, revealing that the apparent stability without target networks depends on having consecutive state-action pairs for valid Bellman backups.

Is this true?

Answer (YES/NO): YES